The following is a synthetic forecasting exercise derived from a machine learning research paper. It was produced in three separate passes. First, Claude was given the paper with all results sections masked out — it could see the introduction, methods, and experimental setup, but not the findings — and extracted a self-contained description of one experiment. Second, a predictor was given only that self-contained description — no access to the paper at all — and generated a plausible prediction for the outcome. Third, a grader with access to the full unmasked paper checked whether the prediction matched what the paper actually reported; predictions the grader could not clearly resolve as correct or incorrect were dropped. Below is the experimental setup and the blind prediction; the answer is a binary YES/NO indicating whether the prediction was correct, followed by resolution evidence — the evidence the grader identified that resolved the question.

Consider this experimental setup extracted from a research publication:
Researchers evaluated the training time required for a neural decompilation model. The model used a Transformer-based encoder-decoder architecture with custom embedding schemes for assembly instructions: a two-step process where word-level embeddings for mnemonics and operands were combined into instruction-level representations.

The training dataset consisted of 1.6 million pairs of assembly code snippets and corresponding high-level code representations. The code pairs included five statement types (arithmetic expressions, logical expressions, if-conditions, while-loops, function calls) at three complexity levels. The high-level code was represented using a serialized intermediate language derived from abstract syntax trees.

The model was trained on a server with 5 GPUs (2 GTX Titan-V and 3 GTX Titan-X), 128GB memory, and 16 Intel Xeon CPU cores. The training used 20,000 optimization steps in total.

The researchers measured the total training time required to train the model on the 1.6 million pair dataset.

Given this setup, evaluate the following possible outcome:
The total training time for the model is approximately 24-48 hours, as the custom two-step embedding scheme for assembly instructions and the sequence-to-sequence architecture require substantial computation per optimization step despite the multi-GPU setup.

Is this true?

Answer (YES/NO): NO